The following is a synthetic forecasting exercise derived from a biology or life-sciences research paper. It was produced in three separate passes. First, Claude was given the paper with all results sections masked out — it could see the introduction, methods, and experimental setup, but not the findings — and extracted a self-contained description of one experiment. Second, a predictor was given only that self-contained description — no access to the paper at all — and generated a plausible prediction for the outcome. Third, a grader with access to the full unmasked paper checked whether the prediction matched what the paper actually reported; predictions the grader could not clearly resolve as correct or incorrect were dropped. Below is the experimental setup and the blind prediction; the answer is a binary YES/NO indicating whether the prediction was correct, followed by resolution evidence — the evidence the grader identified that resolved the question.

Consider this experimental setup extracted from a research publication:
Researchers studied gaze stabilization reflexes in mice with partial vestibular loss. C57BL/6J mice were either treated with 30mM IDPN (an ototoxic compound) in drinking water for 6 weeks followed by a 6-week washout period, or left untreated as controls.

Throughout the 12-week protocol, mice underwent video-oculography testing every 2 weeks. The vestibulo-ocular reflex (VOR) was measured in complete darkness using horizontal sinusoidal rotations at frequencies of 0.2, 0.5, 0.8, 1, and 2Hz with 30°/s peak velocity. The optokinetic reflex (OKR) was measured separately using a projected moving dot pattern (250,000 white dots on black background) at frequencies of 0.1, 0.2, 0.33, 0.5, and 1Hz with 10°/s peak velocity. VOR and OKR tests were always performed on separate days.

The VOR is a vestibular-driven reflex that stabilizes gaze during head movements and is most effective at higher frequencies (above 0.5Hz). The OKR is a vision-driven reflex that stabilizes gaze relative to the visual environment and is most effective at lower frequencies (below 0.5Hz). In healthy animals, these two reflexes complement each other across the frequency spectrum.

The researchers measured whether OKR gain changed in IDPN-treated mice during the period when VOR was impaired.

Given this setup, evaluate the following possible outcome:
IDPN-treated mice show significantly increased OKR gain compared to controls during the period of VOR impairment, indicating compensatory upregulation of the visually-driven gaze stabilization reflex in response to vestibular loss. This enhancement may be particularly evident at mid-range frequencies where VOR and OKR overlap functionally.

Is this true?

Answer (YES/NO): NO